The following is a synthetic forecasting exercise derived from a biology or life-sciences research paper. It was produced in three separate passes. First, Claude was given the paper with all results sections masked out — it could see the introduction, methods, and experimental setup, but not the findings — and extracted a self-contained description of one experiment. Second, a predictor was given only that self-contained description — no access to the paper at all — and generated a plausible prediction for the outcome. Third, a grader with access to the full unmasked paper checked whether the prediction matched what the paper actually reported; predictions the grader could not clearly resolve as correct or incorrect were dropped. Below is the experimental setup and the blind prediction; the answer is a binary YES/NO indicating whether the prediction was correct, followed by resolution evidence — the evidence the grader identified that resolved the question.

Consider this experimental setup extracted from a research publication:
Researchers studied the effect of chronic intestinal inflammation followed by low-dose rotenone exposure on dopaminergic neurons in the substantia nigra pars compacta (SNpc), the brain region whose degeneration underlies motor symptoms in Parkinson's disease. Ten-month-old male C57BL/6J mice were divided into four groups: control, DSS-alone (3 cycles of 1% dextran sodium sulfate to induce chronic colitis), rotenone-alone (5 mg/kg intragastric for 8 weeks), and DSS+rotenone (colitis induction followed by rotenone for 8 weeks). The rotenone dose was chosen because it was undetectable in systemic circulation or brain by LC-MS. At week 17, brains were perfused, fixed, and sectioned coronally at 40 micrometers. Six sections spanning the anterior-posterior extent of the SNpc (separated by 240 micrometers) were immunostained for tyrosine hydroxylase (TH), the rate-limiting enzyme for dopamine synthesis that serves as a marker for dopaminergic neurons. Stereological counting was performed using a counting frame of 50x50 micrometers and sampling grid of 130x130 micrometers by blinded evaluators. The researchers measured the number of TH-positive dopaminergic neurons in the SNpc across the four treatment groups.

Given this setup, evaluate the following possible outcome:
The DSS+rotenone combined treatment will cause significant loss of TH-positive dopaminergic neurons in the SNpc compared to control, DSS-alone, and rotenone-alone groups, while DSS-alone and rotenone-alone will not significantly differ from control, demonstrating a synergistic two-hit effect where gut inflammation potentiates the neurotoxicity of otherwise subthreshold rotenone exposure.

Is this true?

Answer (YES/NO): YES